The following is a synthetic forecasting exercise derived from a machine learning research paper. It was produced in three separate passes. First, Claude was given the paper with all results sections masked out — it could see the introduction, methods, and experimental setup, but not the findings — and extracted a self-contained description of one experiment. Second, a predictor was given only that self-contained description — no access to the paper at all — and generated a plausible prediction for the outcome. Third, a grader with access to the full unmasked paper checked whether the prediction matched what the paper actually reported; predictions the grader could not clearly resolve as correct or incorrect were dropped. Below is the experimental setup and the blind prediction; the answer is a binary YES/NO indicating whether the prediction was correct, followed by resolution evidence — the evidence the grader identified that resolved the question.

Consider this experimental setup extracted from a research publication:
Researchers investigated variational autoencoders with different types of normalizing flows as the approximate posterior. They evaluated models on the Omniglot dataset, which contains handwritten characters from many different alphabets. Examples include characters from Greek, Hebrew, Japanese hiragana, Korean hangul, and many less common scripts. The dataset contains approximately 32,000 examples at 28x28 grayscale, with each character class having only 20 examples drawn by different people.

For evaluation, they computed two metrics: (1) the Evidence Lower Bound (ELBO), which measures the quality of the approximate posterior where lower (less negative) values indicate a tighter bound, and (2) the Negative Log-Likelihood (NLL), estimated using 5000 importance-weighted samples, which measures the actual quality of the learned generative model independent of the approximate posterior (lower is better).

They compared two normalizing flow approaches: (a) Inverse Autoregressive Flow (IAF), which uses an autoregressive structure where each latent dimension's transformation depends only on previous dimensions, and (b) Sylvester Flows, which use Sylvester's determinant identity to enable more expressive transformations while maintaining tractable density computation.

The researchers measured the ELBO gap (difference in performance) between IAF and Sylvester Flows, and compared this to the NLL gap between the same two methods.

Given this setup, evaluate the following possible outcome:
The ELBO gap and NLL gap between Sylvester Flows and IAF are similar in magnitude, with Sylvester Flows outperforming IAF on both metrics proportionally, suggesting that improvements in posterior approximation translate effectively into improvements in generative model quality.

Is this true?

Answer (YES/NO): NO